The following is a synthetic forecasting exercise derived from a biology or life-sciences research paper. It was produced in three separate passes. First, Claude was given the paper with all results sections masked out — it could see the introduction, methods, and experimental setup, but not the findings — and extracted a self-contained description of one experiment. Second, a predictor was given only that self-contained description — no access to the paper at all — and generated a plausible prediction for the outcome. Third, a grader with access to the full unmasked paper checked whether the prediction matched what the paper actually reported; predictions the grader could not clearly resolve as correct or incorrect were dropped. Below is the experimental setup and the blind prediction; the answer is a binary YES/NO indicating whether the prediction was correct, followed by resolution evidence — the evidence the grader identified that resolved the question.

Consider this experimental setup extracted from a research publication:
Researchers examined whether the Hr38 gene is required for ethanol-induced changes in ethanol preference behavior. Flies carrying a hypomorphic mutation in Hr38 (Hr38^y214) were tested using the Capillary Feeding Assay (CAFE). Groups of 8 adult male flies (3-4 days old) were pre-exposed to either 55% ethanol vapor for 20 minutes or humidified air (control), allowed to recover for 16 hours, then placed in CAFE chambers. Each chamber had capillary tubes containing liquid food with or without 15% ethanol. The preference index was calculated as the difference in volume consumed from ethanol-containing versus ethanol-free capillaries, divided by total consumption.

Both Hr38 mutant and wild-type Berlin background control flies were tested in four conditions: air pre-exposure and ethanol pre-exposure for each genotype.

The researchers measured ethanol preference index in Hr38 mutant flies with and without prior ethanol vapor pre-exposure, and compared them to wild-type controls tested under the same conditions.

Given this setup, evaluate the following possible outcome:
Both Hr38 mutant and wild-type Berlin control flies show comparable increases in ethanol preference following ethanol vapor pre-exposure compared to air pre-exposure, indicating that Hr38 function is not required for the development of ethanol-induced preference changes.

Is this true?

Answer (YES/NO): NO